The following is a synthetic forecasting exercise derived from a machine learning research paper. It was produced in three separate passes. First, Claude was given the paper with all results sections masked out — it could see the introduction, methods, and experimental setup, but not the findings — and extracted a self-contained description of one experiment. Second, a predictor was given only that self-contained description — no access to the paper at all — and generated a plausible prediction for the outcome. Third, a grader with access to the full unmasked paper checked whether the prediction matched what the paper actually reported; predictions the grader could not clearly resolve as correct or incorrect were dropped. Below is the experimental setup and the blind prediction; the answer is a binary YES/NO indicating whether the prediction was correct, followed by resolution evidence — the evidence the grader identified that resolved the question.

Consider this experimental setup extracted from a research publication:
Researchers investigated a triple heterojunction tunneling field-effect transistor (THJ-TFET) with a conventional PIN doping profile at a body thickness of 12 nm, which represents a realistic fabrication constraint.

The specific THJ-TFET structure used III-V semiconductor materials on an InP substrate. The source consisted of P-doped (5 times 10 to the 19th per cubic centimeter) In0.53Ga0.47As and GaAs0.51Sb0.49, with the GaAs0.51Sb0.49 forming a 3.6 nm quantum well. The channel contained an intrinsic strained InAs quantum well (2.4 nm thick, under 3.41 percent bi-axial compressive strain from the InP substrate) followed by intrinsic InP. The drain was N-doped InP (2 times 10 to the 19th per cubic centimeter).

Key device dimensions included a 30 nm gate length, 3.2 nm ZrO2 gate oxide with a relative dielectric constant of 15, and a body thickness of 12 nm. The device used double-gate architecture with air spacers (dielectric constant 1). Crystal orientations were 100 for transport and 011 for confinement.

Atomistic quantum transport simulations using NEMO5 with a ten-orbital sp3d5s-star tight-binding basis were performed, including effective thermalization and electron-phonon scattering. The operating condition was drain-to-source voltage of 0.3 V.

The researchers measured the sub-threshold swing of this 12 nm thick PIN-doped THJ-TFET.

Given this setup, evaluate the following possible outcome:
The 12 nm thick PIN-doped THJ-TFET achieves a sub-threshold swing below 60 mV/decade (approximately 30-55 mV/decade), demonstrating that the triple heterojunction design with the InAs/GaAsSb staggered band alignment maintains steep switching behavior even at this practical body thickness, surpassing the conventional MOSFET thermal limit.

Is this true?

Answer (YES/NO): YES